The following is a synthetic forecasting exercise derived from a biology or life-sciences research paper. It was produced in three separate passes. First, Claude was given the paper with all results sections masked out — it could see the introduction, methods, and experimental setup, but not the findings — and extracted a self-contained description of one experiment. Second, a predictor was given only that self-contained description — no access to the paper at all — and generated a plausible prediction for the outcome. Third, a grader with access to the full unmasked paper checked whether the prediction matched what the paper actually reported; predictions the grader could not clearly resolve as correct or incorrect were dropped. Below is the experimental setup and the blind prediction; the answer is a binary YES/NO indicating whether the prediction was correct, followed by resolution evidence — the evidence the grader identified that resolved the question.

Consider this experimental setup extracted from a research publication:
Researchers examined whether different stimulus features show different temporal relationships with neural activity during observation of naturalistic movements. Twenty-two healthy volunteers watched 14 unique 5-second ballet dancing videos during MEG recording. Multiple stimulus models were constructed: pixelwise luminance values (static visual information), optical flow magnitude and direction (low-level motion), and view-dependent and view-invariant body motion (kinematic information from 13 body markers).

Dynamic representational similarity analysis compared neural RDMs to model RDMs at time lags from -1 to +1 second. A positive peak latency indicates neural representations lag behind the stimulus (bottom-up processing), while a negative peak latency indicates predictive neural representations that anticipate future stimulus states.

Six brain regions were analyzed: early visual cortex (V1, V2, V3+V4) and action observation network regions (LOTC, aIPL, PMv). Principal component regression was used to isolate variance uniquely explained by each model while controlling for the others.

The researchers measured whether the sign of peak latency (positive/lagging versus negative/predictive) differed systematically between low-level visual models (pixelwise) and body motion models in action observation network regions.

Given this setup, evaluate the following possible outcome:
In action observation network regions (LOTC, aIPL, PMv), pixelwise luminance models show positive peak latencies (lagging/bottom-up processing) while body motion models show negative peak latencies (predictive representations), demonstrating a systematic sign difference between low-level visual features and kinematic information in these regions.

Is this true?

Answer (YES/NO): YES